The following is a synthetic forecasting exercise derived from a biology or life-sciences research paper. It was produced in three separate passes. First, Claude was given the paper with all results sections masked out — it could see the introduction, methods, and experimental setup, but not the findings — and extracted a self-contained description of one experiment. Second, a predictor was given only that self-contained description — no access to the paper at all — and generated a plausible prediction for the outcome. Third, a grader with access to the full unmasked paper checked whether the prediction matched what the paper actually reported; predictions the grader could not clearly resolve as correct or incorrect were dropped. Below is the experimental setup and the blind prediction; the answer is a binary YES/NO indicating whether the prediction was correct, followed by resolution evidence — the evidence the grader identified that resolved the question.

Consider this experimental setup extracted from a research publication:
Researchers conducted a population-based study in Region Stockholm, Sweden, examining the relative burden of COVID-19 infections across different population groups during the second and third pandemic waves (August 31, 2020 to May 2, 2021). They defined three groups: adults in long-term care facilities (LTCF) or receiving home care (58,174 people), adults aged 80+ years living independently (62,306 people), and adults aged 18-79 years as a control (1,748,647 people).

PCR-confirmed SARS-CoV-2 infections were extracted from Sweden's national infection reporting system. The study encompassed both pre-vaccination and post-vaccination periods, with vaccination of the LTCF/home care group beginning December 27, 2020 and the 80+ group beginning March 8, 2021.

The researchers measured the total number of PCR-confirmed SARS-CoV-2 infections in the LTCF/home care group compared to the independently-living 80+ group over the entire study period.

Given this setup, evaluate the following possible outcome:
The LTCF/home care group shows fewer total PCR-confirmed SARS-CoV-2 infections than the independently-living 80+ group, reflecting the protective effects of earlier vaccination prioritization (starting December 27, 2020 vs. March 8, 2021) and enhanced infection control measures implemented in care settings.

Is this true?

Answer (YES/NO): NO